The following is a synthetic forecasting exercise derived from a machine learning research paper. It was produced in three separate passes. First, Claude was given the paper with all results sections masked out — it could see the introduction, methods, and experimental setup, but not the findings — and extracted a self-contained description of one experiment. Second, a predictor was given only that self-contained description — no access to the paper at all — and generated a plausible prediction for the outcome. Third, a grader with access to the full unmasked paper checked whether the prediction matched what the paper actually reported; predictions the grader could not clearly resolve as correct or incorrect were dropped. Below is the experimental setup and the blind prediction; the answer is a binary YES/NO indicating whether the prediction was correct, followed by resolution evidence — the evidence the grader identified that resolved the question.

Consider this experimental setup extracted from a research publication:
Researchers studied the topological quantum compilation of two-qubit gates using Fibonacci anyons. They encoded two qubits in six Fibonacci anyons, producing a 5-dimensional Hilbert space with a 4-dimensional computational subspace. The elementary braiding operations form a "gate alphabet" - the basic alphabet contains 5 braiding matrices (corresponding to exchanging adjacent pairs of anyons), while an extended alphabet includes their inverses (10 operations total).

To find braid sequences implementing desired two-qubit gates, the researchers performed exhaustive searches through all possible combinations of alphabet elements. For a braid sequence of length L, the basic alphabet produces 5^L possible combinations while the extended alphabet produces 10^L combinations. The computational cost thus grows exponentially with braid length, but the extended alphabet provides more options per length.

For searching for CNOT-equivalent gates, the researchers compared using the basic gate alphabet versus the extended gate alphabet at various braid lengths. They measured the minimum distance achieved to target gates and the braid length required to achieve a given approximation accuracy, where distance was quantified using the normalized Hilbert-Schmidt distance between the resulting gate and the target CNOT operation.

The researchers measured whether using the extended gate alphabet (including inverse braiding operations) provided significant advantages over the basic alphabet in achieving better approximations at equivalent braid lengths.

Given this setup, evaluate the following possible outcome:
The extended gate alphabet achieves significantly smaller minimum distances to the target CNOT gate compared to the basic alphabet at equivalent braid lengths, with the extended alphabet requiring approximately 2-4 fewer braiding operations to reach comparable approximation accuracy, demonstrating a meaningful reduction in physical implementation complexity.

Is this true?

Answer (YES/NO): NO